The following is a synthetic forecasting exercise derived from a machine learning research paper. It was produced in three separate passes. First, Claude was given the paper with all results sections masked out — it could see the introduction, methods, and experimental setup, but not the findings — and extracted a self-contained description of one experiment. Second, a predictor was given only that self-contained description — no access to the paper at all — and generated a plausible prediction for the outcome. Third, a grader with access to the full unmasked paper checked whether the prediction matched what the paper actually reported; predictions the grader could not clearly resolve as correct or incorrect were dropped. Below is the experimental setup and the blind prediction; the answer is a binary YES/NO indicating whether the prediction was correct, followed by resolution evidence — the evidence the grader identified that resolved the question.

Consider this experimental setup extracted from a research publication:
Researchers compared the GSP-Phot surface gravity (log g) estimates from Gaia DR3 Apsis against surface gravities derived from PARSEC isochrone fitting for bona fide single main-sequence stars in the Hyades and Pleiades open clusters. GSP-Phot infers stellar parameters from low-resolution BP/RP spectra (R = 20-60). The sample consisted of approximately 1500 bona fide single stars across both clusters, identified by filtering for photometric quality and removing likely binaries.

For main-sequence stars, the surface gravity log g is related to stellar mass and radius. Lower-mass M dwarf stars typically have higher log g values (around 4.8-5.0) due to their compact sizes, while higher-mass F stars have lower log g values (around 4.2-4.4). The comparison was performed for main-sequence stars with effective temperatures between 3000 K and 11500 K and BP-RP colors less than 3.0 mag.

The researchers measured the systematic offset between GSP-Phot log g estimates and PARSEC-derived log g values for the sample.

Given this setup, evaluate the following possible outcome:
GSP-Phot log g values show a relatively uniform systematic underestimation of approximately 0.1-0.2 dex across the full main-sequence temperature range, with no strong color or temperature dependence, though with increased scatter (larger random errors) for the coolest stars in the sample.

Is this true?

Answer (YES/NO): NO